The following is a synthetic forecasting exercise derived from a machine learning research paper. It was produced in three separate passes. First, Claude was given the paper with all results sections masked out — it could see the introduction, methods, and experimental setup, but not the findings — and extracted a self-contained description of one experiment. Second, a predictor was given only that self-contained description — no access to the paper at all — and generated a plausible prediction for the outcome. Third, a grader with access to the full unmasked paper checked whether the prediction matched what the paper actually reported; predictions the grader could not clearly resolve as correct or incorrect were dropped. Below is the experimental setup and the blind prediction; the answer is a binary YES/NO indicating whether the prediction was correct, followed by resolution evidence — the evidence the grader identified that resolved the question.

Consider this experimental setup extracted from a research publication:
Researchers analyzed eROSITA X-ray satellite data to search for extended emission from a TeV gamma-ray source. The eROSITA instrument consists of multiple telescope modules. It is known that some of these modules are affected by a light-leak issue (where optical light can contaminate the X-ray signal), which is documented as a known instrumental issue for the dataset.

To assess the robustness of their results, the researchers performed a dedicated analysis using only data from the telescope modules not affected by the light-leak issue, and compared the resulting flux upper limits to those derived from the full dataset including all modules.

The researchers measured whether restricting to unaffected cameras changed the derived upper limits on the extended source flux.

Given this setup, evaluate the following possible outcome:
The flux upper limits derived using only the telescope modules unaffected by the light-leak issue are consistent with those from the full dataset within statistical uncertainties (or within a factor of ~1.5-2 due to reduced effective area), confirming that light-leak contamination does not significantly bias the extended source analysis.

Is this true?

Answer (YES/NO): YES